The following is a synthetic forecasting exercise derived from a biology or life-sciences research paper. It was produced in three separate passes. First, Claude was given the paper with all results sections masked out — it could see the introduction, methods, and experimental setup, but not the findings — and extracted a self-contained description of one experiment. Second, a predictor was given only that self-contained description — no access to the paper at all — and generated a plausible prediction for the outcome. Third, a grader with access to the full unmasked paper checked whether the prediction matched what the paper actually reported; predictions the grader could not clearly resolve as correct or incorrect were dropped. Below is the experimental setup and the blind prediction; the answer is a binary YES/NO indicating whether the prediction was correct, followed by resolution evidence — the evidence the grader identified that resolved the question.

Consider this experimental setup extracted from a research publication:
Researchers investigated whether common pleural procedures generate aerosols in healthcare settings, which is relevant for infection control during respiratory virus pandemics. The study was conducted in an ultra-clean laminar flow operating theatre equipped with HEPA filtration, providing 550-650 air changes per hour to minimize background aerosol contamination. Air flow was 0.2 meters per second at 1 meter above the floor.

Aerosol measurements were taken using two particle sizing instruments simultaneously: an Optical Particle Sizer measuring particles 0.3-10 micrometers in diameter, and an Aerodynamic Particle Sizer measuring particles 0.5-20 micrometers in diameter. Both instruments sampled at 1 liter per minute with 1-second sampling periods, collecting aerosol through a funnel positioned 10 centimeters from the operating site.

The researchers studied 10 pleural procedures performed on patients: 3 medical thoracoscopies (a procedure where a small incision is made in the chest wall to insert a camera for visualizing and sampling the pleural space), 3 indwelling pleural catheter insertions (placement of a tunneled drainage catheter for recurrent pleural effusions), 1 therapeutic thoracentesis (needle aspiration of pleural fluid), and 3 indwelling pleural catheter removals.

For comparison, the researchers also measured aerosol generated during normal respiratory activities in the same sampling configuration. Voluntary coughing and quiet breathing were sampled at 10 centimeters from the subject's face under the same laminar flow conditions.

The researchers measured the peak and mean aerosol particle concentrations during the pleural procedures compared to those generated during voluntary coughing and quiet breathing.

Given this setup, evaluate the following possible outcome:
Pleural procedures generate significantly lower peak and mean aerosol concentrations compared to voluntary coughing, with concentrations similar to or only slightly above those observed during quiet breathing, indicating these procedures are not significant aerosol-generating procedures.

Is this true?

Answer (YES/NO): NO